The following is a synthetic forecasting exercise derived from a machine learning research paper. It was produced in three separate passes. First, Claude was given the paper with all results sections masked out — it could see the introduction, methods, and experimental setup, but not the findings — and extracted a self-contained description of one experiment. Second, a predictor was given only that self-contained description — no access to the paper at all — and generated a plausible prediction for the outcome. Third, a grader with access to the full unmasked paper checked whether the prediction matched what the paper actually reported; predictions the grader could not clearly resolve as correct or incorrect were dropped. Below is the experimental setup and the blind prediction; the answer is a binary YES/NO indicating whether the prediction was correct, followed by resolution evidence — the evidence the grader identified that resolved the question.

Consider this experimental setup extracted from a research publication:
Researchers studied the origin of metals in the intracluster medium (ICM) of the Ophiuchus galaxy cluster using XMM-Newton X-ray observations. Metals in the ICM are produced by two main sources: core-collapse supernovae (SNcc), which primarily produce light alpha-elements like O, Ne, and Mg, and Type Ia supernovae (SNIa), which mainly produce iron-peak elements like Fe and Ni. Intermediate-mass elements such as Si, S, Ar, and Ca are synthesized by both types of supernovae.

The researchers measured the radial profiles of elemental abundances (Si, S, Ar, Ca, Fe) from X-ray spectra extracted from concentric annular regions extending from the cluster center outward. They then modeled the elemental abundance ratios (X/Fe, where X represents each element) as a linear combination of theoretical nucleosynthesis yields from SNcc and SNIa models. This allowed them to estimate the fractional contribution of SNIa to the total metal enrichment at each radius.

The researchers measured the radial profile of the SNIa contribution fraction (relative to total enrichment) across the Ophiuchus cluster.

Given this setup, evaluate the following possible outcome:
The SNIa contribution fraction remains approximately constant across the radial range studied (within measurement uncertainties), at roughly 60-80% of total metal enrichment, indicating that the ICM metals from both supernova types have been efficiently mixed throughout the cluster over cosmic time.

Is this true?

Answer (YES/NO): NO